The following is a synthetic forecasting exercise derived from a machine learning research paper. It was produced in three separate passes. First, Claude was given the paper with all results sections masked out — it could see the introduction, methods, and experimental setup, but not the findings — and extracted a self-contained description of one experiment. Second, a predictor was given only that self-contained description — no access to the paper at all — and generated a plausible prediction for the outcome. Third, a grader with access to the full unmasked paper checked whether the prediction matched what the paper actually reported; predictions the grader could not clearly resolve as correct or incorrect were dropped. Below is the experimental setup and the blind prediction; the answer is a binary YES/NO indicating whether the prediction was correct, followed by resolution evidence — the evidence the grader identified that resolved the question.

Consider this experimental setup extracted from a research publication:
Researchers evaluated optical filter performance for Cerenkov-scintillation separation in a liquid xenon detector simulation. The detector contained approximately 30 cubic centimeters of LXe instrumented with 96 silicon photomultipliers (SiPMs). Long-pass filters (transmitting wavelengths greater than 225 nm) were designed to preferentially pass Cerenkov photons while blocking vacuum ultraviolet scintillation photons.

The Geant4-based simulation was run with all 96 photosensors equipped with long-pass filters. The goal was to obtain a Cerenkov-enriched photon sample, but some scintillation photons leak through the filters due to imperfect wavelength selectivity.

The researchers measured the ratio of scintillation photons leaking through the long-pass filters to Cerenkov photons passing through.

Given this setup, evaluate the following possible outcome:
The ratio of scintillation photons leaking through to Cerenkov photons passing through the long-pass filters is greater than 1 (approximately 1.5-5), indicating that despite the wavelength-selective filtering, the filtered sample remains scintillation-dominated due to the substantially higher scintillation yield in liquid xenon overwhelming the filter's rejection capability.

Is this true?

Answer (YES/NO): NO